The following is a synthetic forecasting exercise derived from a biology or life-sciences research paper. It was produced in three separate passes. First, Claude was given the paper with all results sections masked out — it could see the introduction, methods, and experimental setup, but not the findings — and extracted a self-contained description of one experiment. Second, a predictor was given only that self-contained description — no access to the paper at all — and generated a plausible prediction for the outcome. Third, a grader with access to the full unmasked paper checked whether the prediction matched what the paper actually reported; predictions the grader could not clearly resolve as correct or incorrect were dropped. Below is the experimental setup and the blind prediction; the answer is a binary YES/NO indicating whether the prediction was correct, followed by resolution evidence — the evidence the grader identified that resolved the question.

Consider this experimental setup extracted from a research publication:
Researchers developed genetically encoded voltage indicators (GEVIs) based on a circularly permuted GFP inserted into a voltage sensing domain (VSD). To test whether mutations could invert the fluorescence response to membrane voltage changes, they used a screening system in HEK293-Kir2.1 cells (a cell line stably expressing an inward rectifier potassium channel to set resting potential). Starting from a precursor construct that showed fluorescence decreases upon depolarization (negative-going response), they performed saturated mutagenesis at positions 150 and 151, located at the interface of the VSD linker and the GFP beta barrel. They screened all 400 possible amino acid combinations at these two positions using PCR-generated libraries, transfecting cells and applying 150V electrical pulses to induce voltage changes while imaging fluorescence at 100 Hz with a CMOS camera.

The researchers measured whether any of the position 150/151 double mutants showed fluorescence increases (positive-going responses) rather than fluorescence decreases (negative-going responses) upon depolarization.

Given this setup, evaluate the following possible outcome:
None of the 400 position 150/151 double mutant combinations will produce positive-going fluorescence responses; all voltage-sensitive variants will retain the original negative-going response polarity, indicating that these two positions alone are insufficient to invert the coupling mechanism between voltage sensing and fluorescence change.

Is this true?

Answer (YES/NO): NO